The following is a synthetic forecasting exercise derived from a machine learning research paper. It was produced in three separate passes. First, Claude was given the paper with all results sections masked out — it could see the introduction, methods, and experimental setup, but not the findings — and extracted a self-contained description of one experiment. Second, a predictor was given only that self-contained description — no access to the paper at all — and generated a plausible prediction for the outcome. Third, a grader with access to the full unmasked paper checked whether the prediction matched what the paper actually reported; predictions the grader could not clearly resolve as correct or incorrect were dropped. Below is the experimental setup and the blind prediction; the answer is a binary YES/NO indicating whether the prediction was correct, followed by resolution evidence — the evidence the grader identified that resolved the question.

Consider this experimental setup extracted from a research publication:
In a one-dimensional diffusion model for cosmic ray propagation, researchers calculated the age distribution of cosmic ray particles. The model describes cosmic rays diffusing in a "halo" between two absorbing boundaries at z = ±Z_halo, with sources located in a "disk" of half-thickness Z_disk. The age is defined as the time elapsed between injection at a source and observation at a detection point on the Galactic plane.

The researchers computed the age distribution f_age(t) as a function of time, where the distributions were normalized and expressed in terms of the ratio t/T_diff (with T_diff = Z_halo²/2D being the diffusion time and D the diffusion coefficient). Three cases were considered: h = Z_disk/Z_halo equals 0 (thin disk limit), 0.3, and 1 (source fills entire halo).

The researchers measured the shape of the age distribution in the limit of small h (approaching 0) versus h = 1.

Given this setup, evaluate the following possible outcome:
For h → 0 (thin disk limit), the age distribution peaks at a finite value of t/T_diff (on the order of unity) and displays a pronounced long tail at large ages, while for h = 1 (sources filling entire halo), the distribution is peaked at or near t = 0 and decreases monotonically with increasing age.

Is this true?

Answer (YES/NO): NO